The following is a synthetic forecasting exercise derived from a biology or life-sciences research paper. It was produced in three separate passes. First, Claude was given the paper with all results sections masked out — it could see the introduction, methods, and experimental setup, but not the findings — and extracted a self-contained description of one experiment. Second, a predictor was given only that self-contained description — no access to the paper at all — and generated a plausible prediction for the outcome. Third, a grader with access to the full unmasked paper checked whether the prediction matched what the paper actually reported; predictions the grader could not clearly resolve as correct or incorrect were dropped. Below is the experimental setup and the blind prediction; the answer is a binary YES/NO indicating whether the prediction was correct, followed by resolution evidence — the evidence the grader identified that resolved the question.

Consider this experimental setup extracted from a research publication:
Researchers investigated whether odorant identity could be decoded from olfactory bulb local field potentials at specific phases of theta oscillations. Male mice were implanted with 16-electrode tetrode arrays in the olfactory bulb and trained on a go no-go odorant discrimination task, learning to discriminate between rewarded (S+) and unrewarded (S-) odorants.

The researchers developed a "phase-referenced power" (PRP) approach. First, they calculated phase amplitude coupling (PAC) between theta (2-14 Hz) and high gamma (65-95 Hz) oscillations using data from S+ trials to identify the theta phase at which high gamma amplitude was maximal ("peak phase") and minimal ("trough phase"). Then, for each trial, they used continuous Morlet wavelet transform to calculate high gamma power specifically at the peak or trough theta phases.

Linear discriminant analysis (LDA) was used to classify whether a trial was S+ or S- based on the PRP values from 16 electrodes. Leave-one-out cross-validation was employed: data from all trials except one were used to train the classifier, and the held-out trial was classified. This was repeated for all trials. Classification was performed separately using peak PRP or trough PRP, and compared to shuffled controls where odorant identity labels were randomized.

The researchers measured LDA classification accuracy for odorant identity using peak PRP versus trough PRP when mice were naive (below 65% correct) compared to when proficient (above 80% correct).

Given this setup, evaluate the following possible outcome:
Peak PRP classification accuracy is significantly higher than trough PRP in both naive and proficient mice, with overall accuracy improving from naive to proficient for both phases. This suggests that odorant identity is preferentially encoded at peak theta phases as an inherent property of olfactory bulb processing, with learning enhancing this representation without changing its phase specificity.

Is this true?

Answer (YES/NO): NO